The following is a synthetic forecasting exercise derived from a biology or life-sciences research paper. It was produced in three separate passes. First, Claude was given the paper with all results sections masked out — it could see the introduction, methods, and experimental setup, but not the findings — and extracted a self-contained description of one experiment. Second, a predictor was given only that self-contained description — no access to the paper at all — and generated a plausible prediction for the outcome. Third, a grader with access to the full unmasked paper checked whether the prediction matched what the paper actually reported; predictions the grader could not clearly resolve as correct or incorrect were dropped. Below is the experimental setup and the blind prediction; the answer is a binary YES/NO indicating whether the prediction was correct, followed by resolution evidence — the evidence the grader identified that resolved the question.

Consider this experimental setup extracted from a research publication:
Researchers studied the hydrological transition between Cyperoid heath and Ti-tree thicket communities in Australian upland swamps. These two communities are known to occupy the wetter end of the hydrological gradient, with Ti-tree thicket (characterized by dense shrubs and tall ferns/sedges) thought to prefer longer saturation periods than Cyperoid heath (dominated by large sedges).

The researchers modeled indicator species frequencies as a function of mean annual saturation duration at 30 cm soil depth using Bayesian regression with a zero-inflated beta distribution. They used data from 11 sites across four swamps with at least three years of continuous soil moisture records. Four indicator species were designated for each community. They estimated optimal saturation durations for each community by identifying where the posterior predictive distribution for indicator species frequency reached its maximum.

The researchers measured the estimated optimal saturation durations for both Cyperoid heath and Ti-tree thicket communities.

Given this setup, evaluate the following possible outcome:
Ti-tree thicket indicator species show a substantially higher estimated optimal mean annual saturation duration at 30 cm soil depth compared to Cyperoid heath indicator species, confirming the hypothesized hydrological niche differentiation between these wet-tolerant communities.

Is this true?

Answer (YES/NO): YES